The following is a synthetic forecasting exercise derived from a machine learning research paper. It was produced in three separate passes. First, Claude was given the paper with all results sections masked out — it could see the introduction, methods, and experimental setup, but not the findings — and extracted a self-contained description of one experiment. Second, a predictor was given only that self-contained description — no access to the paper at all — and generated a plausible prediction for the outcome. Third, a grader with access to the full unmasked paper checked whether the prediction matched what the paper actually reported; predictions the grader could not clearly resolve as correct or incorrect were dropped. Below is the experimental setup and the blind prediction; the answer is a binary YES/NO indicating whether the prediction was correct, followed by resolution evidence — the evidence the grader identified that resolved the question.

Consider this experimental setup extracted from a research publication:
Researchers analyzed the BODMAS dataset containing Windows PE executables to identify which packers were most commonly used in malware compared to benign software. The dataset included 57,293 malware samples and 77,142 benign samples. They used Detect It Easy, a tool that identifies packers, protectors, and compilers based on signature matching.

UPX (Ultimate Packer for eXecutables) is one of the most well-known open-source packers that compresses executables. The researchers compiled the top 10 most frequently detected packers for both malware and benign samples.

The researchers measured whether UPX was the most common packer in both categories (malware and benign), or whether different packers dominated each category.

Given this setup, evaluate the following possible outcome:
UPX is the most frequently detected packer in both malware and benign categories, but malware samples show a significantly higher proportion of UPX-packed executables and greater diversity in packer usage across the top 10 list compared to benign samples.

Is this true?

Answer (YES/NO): YES